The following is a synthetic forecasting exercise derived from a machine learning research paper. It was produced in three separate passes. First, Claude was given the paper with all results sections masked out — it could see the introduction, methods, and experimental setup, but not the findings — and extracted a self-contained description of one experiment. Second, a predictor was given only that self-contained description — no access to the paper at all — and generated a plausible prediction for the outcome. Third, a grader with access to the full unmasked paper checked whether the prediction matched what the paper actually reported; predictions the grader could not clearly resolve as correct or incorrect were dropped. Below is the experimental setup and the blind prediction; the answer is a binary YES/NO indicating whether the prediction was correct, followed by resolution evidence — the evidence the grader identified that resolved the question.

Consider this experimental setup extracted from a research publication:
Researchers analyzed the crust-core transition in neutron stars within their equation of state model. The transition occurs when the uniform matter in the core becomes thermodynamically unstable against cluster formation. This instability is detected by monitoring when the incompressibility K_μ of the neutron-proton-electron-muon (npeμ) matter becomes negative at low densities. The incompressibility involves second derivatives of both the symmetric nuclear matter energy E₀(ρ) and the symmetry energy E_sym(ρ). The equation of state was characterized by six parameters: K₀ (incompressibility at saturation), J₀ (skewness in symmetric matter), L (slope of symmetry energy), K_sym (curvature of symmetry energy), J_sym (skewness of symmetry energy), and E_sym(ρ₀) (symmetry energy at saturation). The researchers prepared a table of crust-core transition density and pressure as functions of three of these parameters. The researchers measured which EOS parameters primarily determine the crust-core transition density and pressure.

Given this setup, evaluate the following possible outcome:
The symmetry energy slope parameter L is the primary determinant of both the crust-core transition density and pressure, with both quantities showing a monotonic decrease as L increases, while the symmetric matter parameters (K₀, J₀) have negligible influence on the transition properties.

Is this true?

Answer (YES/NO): NO